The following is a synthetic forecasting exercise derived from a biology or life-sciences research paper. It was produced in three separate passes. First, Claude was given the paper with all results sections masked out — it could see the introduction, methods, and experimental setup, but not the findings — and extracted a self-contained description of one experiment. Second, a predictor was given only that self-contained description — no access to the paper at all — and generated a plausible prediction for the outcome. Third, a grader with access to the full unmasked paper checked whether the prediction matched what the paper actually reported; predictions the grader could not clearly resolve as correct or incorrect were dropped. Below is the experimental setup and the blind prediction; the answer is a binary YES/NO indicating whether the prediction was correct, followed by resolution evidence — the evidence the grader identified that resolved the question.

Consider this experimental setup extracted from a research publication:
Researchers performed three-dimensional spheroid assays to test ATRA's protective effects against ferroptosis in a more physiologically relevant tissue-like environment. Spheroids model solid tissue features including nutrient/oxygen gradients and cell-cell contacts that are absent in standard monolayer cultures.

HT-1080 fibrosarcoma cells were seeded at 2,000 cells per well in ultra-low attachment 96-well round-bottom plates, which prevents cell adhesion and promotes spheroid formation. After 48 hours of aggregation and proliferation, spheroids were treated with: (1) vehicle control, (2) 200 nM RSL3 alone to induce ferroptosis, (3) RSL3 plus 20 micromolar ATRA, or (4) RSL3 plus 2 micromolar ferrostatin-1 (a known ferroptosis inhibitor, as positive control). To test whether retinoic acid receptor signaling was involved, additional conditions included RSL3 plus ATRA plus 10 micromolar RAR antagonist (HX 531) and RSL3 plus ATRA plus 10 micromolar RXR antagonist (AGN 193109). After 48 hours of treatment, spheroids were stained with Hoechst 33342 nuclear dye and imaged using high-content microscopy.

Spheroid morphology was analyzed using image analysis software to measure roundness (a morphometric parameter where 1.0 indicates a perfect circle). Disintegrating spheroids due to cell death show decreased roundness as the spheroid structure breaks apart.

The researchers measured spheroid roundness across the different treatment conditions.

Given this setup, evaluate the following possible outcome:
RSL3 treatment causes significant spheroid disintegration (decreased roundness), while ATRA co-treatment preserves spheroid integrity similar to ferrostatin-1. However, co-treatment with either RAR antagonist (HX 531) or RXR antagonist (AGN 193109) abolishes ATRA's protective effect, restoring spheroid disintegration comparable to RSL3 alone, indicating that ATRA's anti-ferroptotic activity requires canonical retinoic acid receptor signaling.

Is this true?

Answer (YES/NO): YES